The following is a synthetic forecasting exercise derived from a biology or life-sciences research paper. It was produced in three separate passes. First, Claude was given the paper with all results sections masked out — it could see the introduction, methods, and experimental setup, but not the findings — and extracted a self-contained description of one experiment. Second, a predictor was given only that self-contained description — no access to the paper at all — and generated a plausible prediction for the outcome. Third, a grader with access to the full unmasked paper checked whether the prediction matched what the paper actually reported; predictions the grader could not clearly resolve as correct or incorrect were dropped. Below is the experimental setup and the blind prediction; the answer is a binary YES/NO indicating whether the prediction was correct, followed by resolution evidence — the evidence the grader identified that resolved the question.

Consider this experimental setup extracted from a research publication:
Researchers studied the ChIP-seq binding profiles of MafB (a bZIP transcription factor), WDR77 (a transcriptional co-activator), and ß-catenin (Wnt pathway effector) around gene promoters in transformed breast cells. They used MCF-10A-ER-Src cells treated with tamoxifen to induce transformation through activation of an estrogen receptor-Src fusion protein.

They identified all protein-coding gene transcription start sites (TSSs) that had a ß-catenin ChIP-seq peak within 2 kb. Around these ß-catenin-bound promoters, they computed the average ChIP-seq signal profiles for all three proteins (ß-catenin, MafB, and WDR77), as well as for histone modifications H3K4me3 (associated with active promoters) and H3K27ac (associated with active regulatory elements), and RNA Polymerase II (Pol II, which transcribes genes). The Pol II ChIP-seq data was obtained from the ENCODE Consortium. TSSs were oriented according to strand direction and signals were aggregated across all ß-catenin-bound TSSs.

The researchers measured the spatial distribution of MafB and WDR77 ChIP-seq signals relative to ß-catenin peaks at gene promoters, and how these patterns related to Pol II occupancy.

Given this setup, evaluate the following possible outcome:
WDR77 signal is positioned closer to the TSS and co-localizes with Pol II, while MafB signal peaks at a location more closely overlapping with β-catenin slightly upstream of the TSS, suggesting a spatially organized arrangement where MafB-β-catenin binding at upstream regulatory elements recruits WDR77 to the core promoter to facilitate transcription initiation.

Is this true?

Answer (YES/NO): NO